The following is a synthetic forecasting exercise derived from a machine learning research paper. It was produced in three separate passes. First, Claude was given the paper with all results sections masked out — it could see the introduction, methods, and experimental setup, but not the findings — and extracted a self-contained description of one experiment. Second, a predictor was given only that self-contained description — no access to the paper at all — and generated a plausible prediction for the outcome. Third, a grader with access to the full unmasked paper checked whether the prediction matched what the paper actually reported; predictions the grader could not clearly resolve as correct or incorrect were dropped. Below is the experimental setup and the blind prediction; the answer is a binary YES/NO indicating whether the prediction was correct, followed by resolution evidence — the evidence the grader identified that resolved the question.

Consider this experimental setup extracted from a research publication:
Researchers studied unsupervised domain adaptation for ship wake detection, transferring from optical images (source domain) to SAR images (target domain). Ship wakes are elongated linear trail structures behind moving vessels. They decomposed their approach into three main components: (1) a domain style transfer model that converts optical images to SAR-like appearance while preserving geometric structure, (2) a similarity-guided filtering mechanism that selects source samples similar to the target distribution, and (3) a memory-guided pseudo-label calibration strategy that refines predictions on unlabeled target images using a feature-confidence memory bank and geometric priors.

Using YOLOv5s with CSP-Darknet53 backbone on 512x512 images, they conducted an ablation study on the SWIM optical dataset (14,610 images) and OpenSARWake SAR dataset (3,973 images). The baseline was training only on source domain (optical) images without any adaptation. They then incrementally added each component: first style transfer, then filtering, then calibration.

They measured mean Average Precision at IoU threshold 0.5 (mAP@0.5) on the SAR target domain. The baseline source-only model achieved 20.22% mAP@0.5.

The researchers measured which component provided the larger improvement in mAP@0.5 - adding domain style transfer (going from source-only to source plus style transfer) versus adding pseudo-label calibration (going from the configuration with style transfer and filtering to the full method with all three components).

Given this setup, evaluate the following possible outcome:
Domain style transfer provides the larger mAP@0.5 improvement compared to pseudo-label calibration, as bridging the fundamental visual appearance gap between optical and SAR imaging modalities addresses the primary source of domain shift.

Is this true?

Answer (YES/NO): YES